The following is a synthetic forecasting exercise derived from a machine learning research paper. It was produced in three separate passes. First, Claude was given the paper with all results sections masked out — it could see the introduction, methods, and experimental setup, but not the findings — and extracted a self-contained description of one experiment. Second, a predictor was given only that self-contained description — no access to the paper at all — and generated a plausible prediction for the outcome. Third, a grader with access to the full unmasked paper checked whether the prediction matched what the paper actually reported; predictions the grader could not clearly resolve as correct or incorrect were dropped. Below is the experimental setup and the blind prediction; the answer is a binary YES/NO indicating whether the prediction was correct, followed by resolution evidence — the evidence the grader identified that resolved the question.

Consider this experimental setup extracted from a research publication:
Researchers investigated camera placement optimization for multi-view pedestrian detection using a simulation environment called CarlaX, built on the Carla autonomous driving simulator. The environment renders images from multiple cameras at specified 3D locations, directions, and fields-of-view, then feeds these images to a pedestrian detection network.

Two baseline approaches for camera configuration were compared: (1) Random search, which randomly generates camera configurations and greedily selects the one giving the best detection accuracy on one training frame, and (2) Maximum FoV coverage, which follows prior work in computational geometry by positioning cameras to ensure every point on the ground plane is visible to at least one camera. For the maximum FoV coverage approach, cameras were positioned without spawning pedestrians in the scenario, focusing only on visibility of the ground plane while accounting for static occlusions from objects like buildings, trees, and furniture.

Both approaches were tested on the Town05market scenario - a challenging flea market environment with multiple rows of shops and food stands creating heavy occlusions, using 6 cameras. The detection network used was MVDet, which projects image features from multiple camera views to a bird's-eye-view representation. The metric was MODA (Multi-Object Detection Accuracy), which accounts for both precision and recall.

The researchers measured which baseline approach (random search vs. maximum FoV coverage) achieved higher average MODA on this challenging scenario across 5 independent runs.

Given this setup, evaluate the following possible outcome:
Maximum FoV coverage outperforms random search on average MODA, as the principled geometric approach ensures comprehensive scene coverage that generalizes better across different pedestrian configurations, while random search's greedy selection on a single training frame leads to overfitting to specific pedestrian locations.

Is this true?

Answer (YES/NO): NO